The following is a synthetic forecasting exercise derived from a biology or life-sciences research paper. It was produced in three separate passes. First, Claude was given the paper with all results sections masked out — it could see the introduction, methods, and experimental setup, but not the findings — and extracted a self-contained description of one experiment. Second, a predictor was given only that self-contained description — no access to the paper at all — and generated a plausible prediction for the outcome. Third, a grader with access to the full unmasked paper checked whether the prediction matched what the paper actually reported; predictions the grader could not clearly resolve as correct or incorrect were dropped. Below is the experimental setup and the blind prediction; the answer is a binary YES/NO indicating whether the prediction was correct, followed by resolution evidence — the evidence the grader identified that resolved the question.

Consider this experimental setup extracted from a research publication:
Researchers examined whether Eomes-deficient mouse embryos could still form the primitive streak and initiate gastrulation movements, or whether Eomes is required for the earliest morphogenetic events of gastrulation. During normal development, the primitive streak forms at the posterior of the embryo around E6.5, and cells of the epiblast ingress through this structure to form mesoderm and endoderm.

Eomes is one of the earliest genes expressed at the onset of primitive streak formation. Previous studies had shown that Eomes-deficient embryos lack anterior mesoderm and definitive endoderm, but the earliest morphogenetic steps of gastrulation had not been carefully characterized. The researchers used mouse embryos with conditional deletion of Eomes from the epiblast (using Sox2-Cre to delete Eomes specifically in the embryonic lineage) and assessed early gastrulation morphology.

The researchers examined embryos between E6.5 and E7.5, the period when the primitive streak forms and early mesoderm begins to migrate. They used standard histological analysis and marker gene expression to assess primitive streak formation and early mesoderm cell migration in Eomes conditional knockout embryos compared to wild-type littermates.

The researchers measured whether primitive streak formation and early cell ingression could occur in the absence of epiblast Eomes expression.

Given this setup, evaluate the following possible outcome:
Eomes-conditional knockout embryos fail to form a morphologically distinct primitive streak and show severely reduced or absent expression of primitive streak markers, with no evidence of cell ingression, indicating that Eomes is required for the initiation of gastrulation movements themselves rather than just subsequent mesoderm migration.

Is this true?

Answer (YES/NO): NO